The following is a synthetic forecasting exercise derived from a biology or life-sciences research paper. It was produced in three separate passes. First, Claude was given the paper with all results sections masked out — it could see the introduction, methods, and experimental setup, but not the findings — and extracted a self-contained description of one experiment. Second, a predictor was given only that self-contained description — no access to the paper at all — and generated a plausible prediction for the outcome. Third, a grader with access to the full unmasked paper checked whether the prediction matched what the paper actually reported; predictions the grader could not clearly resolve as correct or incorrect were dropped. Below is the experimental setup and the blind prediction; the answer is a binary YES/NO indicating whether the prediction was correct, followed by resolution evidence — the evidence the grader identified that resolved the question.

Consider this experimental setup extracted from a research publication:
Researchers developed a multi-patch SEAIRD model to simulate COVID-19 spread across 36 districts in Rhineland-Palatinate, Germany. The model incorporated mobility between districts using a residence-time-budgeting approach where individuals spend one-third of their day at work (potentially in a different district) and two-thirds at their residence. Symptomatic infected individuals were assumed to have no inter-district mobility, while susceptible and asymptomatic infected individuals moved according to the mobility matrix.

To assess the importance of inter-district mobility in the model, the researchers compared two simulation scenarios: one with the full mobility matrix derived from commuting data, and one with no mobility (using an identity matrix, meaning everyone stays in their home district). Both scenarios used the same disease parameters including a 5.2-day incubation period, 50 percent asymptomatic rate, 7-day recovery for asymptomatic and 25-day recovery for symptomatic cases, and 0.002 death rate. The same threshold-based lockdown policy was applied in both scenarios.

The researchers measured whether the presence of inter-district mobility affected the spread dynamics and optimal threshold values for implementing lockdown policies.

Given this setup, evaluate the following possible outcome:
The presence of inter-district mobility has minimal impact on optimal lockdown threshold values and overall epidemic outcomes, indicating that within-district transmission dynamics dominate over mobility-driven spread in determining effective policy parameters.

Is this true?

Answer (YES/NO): YES